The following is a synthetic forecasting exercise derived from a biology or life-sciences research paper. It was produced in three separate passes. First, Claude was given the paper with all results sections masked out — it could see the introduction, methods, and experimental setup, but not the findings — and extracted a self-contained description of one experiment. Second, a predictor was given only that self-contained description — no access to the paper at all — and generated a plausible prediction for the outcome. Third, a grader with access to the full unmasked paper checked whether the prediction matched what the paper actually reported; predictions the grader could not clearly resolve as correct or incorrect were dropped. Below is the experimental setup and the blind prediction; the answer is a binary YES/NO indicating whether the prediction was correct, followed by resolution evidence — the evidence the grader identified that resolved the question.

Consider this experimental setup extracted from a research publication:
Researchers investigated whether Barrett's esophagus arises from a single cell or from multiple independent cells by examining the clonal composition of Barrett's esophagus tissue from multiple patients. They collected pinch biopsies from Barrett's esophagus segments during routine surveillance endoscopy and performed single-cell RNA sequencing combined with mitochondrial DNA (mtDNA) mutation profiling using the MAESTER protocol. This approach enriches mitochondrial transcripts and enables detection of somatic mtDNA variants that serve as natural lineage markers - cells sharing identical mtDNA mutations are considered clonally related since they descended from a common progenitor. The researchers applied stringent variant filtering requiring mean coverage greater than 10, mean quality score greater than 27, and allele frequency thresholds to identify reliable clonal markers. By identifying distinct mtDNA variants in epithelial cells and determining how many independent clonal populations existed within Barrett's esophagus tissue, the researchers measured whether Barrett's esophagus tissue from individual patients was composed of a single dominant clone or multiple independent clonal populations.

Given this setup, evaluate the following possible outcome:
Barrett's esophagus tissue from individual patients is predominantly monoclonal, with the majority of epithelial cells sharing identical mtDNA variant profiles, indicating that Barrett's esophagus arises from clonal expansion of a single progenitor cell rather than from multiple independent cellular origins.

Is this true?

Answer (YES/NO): NO